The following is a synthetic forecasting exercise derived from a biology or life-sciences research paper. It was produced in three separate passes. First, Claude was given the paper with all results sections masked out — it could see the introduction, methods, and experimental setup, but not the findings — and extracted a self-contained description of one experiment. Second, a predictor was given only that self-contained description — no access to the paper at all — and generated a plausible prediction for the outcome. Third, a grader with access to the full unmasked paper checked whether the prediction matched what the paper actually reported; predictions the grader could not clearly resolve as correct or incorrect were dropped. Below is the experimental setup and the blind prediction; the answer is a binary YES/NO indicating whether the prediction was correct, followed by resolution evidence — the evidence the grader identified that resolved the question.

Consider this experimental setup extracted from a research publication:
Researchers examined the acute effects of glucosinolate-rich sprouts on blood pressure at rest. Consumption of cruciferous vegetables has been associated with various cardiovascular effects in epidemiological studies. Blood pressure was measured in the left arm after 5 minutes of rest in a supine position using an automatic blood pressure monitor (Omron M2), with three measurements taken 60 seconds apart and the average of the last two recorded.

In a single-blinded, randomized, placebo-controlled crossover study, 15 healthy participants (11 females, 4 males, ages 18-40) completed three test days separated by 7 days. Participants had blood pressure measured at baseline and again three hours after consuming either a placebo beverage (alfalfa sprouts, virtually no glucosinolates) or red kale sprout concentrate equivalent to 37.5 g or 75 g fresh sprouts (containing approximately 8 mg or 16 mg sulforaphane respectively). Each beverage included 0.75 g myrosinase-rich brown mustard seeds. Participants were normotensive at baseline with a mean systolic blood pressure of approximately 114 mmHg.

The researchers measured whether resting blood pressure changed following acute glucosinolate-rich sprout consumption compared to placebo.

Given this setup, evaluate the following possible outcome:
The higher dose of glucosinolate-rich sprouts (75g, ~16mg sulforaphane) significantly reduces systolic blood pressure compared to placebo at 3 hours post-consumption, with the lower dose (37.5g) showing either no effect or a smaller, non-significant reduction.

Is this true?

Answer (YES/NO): NO